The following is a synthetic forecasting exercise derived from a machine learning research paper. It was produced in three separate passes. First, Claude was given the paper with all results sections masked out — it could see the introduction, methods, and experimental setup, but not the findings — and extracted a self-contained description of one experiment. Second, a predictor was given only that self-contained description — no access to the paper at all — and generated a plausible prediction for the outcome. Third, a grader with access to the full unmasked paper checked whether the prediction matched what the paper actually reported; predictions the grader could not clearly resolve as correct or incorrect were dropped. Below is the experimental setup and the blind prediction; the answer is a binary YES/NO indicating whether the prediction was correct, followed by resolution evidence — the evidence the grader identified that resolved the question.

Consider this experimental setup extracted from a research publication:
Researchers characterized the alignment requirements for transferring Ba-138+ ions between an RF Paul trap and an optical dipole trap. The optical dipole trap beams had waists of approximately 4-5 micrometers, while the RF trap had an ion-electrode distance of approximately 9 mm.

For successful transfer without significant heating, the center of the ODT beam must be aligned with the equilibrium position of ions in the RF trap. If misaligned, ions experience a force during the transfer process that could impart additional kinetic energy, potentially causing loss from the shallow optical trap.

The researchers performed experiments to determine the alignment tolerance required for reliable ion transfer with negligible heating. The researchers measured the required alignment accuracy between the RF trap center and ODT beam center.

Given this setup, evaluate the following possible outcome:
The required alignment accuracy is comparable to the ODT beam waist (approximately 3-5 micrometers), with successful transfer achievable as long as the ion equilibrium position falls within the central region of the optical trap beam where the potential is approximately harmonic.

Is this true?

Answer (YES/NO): NO